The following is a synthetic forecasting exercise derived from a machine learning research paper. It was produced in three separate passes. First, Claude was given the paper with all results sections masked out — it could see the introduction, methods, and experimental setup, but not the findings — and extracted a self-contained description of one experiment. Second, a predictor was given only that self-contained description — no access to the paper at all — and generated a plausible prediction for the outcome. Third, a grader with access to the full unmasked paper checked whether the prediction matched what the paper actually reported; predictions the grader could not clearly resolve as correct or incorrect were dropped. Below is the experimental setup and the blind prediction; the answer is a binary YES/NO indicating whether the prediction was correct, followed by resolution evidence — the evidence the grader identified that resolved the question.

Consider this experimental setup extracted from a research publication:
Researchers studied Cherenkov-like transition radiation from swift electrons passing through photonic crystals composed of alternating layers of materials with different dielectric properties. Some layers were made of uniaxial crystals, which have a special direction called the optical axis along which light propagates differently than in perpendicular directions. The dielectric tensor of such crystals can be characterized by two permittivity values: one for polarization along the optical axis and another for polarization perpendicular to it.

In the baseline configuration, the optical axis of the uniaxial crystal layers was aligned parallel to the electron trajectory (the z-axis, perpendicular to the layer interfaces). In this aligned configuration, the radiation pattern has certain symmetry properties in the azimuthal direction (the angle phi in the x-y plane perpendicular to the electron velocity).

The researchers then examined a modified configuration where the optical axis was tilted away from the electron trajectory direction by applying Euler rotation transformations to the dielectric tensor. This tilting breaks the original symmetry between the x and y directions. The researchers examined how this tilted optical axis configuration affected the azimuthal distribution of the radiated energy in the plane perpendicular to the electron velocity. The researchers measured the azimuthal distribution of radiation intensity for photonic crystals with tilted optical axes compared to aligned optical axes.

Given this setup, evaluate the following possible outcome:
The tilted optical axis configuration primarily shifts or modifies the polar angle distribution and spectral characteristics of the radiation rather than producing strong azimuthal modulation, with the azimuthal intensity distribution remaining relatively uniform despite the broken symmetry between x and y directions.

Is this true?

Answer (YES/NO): NO